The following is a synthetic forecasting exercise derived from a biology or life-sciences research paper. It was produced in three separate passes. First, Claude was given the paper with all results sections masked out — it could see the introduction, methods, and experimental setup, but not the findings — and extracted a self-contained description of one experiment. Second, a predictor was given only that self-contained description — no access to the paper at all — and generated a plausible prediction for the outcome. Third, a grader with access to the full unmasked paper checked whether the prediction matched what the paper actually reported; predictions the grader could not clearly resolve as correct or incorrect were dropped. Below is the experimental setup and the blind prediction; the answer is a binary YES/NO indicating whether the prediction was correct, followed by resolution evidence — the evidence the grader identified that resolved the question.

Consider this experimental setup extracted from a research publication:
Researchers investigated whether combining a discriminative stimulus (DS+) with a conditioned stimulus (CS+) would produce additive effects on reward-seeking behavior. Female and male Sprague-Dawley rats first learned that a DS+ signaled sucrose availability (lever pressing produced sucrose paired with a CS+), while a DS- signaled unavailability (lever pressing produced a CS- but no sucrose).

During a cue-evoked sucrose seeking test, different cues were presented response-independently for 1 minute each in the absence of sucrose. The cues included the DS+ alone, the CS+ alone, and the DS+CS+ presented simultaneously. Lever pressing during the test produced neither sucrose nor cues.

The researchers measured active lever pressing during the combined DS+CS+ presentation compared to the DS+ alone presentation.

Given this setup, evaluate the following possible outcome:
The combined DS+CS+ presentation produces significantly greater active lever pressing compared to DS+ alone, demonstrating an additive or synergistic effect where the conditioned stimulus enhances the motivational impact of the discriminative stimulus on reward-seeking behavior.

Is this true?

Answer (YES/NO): NO